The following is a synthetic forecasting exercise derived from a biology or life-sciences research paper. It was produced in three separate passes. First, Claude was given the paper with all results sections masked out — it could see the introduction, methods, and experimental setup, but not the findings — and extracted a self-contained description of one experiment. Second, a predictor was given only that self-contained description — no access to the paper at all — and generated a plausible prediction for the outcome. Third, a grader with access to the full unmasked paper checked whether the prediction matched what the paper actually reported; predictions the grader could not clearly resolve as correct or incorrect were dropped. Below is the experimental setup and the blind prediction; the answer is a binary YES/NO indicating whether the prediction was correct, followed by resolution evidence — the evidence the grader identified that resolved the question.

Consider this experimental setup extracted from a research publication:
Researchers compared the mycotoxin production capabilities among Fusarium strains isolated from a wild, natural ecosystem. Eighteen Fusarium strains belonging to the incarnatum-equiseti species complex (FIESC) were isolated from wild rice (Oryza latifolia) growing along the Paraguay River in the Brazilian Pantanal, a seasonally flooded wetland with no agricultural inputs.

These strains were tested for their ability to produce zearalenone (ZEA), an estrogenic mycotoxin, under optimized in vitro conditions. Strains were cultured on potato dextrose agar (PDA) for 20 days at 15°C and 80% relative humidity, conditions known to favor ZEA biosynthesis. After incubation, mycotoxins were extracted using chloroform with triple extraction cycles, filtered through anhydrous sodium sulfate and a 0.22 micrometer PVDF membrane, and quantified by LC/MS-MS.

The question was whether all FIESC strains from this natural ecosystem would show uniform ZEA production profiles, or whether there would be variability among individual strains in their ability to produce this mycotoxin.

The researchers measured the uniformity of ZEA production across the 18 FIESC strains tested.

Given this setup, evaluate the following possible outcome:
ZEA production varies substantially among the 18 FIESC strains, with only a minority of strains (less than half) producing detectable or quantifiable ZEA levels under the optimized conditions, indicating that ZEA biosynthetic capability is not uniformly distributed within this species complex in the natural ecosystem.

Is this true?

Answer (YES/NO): NO